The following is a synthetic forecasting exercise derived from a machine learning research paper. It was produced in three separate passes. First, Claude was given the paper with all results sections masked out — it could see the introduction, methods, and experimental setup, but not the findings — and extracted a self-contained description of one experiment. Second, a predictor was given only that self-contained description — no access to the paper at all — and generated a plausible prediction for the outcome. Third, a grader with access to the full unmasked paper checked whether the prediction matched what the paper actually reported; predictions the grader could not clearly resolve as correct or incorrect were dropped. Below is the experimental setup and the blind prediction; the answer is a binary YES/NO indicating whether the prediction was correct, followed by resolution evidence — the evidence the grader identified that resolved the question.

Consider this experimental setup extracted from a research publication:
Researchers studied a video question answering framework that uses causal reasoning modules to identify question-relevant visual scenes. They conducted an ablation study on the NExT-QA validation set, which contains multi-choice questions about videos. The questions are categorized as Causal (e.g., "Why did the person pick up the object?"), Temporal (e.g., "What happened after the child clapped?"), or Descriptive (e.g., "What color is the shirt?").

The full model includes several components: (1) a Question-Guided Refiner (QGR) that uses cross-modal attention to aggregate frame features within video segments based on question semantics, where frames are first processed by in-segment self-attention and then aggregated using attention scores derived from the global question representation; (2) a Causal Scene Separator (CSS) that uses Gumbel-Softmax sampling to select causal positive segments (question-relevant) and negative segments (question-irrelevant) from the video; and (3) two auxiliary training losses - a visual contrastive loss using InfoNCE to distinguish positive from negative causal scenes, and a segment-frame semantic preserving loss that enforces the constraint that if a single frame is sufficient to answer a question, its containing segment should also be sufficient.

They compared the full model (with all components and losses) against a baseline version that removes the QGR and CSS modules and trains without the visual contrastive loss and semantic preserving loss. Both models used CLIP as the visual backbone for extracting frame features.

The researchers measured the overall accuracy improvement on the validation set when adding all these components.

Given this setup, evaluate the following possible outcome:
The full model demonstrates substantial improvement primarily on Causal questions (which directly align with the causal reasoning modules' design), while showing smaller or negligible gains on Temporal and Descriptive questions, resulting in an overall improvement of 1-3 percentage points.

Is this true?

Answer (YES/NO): NO